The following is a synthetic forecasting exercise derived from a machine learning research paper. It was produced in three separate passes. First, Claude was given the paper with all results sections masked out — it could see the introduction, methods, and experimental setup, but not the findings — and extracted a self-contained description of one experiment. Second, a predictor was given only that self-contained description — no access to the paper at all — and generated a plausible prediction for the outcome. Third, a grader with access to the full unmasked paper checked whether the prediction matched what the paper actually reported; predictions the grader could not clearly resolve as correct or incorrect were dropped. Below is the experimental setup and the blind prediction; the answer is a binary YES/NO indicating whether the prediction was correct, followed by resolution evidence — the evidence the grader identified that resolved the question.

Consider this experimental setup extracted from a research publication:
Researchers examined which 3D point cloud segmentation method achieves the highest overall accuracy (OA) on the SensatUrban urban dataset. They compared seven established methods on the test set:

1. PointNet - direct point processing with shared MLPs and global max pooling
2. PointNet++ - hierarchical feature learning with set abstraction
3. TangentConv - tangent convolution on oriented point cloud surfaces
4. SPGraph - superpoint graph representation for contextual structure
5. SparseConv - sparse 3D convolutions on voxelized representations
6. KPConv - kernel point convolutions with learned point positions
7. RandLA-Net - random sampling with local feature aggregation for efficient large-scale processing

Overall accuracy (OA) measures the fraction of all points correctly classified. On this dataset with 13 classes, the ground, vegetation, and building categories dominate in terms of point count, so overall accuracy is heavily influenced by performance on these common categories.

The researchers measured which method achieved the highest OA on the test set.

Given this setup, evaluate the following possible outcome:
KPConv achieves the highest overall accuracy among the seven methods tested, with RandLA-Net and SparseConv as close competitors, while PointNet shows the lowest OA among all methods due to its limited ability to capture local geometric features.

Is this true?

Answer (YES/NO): NO